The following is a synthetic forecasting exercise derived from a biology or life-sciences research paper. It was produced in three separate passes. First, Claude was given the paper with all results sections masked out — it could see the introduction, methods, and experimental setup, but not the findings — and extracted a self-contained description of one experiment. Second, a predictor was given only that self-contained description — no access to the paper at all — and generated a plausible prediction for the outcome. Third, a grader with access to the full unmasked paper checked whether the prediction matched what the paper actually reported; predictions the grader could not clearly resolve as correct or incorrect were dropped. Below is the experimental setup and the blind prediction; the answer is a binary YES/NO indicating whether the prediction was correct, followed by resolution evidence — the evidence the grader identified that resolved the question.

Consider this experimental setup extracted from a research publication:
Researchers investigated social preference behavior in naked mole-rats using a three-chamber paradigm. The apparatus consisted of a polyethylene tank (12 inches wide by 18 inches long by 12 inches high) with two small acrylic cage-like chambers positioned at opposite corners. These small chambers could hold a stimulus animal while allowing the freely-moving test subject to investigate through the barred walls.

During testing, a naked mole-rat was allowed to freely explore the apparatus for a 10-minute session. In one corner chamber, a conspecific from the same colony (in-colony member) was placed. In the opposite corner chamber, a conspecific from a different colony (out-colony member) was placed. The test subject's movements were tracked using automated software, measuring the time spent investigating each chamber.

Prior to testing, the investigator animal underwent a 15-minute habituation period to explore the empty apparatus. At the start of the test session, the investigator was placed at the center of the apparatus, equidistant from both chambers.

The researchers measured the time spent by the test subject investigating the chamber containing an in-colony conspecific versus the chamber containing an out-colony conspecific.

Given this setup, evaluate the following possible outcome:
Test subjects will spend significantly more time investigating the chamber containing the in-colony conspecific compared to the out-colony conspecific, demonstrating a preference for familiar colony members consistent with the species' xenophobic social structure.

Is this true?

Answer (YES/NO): NO